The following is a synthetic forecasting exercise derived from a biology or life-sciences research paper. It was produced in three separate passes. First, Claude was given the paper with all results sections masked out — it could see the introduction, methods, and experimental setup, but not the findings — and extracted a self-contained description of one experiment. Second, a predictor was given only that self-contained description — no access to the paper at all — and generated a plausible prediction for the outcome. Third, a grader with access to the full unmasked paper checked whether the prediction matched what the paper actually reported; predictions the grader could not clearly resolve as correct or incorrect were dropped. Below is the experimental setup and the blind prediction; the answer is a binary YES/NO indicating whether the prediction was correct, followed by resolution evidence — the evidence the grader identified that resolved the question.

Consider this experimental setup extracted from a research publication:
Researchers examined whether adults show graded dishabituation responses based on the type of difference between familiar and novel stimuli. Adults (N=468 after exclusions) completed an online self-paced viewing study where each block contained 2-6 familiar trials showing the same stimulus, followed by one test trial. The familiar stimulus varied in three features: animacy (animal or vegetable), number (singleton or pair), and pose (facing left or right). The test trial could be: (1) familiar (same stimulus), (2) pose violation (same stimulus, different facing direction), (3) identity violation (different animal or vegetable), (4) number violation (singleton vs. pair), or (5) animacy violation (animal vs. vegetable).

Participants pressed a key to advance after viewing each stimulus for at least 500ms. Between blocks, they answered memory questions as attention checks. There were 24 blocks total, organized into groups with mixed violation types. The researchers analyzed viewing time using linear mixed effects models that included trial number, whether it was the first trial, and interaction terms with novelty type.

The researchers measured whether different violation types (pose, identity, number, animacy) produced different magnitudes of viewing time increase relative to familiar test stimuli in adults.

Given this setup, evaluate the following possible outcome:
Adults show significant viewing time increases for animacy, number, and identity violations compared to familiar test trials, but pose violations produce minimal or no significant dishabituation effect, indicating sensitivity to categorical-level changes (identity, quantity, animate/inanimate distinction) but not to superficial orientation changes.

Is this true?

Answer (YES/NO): NO